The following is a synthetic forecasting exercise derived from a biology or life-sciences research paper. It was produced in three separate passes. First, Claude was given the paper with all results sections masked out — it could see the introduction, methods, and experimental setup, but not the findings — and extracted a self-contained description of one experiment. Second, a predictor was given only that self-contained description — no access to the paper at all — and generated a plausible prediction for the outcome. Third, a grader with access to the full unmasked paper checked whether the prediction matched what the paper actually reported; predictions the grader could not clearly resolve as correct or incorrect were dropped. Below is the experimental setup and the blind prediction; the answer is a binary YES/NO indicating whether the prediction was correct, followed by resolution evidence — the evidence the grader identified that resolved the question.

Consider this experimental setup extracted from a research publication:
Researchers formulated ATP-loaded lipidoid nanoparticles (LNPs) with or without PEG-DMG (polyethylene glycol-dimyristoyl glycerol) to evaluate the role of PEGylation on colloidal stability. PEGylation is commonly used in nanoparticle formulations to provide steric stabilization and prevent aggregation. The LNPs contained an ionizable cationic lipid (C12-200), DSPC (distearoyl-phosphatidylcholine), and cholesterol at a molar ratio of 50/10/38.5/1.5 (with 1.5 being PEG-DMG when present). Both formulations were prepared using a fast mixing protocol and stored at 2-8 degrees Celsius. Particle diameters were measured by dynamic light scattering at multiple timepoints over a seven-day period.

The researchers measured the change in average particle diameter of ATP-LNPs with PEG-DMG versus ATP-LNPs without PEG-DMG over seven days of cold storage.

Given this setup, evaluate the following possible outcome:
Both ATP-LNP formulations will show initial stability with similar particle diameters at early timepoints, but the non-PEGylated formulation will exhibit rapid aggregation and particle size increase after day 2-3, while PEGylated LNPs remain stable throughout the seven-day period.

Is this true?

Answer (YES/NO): NO